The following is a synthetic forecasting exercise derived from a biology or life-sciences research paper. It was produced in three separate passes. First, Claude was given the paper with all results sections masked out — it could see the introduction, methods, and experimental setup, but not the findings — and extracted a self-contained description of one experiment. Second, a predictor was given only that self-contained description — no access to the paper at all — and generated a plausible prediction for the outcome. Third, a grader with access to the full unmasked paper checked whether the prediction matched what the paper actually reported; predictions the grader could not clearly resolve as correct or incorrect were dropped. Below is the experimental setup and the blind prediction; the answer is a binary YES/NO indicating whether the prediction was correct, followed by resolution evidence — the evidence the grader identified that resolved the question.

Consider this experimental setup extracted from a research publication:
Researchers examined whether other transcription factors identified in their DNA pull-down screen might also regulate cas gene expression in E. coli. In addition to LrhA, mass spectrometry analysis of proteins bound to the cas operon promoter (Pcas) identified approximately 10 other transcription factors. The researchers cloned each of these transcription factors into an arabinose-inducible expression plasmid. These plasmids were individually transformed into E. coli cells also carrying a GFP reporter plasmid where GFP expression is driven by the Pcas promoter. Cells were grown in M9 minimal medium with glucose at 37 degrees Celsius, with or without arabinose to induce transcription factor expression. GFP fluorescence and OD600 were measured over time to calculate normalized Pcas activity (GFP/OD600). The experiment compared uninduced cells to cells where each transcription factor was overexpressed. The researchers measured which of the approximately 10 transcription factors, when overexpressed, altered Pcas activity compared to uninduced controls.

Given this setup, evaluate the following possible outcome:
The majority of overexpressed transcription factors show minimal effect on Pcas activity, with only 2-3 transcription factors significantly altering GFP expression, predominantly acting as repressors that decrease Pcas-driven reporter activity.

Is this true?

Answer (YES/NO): NO